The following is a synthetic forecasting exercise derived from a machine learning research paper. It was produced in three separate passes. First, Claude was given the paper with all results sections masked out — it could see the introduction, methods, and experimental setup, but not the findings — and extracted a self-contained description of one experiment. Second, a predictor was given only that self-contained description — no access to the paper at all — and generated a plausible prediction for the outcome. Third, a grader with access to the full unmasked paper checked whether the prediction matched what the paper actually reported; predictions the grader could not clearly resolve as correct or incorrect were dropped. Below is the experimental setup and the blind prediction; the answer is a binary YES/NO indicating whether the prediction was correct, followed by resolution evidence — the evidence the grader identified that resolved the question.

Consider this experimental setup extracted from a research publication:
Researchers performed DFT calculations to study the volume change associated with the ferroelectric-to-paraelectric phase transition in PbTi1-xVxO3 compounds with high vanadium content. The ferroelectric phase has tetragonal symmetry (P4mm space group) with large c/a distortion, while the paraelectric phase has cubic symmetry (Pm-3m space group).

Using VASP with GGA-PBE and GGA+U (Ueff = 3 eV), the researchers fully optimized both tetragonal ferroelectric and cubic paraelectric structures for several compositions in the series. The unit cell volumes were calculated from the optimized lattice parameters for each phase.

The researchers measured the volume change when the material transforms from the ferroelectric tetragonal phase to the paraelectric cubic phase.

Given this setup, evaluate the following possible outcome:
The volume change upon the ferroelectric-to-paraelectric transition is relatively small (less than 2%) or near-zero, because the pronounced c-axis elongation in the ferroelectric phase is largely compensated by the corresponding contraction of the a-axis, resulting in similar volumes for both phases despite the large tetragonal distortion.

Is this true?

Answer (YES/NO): NO